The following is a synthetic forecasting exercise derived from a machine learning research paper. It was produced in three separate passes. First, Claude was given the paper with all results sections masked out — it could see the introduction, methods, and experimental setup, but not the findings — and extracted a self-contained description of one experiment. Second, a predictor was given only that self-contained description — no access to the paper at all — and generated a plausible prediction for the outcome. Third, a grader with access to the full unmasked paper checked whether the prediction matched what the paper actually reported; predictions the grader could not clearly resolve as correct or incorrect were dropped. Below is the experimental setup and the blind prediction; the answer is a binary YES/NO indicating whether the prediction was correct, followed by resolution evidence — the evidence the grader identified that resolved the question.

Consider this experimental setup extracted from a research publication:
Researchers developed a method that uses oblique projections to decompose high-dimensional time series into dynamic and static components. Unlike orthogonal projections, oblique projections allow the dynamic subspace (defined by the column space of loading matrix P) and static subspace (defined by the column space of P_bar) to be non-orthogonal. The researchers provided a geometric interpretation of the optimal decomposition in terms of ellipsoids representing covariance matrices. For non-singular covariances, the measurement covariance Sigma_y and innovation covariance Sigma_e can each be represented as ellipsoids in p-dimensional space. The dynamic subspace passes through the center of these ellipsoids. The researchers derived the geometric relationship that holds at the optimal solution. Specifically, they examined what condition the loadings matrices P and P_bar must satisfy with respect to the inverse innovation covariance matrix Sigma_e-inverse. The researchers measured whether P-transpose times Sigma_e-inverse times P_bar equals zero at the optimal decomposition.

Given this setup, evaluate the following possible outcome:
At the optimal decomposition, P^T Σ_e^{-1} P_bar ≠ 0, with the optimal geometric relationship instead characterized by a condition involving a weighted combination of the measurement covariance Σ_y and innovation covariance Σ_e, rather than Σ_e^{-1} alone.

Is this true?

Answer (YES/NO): NO